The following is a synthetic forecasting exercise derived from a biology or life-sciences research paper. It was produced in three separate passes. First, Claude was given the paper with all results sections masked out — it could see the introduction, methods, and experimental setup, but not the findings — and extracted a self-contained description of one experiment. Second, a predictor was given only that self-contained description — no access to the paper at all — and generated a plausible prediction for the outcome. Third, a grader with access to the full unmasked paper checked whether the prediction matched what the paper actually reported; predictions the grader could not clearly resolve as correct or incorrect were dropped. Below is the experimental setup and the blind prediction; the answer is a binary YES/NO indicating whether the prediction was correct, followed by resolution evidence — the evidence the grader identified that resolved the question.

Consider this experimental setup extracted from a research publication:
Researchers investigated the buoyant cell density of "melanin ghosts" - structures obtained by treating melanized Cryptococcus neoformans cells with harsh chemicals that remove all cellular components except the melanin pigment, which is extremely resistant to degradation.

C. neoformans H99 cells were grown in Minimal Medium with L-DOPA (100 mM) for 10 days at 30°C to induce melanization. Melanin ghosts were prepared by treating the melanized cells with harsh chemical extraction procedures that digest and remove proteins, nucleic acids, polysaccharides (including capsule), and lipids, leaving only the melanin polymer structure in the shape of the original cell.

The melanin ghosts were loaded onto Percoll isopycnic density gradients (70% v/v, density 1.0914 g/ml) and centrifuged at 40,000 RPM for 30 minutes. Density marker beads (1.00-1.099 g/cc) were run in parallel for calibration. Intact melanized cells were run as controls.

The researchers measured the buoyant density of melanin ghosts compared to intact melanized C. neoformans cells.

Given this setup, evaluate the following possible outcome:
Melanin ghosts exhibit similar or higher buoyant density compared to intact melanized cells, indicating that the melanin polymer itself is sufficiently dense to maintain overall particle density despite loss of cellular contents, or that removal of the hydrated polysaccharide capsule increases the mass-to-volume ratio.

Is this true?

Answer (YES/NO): YES